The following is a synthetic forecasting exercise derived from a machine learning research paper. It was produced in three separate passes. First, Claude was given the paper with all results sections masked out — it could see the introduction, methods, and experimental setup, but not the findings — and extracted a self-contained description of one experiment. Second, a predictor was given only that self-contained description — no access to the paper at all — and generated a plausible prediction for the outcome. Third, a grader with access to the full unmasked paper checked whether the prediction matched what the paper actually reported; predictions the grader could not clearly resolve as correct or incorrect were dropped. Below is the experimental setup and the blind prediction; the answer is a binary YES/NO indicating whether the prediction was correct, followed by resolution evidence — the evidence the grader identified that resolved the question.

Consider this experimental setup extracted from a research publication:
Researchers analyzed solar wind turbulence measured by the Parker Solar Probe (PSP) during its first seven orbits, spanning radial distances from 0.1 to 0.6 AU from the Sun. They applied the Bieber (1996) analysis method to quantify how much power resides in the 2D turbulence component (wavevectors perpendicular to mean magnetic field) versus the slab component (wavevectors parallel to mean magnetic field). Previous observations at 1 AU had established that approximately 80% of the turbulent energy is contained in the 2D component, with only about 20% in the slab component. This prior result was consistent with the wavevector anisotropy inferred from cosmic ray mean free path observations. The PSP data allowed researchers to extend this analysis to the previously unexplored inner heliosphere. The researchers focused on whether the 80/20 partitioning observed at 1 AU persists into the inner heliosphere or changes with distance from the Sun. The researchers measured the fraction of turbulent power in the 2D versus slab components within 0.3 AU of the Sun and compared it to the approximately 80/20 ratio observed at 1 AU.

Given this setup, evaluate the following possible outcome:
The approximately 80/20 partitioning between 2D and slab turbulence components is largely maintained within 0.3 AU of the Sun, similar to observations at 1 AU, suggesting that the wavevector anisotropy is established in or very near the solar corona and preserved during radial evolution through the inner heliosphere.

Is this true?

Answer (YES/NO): NO